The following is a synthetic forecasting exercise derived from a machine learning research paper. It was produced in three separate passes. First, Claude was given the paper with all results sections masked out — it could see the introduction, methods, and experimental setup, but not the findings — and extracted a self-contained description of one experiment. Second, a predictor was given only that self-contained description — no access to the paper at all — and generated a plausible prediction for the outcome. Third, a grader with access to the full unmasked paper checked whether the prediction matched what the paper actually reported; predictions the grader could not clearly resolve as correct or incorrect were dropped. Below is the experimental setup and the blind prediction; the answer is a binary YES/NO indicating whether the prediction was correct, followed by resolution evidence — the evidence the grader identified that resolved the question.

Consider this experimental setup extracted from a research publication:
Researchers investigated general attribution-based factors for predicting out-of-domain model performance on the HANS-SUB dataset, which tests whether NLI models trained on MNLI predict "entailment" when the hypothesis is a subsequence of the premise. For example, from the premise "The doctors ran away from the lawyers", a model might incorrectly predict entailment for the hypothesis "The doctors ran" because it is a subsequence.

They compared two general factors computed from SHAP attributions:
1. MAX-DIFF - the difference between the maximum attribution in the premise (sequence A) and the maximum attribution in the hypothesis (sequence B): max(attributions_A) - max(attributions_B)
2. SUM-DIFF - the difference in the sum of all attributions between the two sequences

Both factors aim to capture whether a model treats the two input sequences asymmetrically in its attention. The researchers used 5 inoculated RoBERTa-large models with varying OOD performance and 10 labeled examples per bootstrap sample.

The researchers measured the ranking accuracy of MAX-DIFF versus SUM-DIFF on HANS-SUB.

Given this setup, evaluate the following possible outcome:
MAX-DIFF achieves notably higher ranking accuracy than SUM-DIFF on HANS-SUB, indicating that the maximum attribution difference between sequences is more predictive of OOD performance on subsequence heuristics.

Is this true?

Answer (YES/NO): YES